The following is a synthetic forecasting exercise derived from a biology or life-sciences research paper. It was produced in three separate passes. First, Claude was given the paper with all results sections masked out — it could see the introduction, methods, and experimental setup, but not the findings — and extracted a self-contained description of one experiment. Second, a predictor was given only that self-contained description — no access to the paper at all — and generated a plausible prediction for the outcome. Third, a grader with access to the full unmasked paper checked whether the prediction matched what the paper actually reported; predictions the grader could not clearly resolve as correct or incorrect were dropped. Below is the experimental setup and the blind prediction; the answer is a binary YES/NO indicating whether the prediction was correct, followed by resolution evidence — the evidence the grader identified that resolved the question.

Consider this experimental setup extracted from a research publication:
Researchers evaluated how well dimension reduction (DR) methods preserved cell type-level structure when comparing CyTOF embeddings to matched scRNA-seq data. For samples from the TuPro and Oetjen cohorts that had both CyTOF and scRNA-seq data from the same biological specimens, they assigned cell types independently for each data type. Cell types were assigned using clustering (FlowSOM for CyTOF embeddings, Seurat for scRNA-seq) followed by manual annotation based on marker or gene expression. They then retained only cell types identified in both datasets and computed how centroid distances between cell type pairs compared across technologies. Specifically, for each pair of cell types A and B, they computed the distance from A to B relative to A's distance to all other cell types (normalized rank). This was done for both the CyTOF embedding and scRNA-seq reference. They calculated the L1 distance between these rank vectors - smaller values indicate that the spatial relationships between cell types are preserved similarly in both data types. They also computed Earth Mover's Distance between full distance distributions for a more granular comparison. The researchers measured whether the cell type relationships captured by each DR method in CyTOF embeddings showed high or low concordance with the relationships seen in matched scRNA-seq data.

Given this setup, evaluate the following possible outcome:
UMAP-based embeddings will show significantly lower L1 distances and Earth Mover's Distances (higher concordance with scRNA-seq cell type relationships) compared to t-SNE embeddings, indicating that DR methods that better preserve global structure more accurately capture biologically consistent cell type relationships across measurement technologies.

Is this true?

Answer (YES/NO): NO